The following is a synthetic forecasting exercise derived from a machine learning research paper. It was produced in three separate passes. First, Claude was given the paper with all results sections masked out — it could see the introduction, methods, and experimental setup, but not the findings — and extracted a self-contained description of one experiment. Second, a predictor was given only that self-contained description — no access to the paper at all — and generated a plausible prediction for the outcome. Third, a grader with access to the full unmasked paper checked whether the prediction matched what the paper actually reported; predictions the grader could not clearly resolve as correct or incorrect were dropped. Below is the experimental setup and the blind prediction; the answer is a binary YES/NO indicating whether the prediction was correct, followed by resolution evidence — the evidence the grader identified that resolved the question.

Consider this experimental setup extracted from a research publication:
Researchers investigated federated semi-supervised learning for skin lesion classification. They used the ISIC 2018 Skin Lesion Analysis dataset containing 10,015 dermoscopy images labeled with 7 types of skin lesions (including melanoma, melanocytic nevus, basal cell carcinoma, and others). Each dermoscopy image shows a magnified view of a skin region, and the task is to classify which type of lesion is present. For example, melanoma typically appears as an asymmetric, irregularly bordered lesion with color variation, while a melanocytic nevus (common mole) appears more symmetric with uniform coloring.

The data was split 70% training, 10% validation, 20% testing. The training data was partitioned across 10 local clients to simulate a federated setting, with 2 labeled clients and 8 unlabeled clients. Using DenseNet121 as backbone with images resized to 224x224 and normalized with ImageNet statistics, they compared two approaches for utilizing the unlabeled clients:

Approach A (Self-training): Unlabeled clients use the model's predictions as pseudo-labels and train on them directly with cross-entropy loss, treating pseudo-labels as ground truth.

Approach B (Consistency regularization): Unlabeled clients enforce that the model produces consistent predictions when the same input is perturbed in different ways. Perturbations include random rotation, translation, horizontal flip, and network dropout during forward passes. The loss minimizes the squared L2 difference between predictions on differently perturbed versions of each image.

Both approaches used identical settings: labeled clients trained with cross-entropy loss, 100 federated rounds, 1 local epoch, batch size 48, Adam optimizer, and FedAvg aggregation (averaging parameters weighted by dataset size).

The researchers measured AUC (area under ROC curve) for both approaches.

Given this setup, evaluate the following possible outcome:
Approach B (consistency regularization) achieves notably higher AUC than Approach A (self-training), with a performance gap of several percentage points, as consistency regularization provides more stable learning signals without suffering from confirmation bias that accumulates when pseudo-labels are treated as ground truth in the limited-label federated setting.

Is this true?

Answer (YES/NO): NO